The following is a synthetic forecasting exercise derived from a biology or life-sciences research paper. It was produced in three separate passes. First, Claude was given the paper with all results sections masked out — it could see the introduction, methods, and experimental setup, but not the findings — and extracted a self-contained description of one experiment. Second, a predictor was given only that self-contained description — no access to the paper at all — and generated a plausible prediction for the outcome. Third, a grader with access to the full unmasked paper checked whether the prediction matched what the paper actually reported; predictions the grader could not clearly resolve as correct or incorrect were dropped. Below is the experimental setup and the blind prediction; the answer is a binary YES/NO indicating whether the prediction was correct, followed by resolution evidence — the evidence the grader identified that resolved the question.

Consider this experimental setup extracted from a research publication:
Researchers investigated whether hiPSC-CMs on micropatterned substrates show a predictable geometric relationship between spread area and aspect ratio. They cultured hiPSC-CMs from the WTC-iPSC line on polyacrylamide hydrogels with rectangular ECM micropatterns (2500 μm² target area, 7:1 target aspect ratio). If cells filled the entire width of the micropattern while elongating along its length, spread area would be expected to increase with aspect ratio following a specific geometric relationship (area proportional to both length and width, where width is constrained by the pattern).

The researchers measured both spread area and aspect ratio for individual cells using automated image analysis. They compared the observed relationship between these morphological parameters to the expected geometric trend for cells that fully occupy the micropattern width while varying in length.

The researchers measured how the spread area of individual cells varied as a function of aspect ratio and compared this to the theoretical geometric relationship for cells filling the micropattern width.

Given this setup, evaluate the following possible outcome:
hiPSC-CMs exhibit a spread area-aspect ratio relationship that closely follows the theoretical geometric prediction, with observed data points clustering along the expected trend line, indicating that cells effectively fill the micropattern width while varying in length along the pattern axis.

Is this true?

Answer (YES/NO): NO